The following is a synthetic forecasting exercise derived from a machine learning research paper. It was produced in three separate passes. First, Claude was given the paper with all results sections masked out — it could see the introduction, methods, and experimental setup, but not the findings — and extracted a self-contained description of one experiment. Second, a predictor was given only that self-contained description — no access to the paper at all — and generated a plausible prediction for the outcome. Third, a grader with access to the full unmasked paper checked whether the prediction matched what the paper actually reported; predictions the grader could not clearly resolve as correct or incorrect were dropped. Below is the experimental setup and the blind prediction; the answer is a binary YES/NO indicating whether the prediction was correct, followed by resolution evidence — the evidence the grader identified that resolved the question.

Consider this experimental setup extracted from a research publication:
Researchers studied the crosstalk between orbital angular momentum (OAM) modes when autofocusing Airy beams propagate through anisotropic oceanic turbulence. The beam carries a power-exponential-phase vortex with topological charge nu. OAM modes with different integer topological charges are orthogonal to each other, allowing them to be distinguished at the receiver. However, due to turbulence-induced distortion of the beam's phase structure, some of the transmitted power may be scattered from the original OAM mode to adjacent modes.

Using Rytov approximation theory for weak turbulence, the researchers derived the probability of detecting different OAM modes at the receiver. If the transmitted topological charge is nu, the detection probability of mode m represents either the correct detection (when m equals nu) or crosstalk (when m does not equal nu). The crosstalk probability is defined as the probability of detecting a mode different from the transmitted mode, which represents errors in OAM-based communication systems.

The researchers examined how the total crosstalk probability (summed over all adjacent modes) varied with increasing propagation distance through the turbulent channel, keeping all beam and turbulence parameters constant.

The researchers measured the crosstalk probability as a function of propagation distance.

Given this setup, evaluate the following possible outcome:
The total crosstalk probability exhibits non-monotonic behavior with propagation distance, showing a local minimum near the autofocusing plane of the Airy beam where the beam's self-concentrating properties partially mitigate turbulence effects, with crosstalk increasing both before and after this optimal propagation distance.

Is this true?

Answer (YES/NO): NO